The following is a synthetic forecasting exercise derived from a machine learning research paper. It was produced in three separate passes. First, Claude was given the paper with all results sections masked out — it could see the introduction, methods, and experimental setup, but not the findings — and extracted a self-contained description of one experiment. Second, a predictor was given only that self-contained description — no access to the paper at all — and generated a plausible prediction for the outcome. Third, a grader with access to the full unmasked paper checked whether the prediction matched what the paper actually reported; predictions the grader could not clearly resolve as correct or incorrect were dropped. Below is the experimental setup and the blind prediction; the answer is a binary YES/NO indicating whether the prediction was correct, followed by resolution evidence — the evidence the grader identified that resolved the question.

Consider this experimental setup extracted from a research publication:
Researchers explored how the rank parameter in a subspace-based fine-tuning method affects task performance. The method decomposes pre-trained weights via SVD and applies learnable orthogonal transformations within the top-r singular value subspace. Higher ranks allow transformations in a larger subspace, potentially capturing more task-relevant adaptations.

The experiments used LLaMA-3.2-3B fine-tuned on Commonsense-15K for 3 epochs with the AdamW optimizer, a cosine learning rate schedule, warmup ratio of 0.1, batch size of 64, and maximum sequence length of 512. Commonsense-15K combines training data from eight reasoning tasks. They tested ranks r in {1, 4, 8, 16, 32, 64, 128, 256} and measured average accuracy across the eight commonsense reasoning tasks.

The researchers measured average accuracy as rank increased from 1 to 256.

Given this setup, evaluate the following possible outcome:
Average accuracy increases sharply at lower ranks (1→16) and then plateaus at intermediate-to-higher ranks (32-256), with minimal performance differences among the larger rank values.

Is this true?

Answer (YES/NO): NO